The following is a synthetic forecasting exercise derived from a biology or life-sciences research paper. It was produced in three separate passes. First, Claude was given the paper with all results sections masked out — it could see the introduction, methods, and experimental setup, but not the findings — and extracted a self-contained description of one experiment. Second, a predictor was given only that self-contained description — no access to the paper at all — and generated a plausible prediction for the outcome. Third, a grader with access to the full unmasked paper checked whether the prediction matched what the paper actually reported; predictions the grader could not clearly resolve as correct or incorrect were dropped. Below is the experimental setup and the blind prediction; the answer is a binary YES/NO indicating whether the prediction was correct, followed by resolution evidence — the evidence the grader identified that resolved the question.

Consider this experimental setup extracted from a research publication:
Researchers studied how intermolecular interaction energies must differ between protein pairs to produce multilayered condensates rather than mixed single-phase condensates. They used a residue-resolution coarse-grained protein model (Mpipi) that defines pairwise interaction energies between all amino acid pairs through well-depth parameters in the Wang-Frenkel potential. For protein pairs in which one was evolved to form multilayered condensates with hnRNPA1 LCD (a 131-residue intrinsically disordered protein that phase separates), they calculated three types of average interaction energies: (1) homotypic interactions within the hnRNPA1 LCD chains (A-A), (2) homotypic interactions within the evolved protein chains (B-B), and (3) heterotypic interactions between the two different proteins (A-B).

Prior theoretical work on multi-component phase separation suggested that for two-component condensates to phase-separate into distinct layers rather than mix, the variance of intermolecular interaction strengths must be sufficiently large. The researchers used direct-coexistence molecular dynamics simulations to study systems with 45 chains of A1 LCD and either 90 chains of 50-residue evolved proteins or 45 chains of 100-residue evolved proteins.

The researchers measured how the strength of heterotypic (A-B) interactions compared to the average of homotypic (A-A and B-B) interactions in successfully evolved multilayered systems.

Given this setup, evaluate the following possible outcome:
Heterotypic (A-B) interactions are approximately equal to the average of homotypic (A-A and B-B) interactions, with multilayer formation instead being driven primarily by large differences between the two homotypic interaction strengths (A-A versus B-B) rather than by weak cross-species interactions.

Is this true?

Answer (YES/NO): NO